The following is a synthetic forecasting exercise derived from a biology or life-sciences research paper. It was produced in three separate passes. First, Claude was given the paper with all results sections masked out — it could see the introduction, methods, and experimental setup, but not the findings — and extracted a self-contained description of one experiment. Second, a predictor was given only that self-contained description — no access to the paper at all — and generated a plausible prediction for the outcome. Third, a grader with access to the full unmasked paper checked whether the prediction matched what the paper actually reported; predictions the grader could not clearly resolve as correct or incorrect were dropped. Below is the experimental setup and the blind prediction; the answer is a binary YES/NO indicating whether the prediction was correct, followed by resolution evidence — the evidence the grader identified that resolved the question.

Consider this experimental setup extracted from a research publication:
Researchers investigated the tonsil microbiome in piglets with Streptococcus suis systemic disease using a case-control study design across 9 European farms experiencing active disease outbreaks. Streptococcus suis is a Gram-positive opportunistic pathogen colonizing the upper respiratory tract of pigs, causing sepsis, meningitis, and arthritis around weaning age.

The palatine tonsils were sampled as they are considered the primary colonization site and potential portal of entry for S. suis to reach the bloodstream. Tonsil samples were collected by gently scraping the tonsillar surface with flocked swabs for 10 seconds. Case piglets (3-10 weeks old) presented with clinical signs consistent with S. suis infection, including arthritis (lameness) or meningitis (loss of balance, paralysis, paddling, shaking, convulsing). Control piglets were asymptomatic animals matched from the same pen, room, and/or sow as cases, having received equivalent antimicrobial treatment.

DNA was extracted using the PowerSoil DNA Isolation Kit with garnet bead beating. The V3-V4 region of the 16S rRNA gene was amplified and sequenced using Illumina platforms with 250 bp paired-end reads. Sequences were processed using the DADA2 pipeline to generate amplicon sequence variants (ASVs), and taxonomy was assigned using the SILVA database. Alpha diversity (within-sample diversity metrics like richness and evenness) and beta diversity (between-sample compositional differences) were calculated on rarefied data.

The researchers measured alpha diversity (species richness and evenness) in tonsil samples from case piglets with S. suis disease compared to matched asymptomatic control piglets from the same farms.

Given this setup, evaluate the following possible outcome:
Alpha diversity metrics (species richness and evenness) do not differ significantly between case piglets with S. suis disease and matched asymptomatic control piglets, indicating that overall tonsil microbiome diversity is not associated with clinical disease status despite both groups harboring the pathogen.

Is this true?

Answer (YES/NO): YES